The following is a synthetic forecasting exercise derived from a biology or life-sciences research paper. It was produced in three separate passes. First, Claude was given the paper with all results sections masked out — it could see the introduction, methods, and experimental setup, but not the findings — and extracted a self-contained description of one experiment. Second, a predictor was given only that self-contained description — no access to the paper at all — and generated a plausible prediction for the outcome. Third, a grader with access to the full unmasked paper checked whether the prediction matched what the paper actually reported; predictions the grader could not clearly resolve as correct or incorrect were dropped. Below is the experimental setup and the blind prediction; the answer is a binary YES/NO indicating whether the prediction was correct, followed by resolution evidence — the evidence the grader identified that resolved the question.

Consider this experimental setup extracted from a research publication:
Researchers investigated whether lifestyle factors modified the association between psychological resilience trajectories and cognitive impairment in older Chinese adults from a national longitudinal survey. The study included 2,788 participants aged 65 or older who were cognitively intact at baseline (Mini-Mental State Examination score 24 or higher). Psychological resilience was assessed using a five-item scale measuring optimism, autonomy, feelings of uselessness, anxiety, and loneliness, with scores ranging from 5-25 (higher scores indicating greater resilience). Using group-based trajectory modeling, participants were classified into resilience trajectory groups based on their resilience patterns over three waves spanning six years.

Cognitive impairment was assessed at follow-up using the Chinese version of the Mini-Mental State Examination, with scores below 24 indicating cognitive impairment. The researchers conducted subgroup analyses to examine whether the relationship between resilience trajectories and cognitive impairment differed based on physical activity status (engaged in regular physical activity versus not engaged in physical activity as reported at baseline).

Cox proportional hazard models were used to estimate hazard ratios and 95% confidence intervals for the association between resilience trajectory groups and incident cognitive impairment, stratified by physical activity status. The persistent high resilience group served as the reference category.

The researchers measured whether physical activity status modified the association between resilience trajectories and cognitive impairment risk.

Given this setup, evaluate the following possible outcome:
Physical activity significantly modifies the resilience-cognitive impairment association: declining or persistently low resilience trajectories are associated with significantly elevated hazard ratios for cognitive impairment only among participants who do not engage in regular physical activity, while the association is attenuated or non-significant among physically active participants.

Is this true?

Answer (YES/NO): NO